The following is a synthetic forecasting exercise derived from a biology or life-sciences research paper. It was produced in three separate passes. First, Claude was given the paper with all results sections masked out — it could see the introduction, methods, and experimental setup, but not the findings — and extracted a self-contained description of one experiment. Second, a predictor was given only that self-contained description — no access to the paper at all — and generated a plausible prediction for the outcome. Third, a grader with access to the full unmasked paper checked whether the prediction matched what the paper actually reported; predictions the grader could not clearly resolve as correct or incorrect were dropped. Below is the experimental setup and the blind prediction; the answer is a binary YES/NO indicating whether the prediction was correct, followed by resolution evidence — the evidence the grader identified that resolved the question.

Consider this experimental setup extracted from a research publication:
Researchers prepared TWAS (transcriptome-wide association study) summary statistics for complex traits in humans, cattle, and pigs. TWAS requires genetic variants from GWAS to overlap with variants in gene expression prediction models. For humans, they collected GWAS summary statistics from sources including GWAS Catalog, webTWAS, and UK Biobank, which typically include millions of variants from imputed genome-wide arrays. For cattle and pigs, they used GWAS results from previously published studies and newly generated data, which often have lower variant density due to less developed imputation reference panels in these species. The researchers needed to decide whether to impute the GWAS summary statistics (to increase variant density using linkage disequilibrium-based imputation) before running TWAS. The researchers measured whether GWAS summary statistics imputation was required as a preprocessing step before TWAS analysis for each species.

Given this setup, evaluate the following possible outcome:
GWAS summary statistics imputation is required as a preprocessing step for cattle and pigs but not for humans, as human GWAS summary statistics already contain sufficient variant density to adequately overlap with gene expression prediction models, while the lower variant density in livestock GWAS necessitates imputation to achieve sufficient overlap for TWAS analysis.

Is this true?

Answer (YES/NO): YES